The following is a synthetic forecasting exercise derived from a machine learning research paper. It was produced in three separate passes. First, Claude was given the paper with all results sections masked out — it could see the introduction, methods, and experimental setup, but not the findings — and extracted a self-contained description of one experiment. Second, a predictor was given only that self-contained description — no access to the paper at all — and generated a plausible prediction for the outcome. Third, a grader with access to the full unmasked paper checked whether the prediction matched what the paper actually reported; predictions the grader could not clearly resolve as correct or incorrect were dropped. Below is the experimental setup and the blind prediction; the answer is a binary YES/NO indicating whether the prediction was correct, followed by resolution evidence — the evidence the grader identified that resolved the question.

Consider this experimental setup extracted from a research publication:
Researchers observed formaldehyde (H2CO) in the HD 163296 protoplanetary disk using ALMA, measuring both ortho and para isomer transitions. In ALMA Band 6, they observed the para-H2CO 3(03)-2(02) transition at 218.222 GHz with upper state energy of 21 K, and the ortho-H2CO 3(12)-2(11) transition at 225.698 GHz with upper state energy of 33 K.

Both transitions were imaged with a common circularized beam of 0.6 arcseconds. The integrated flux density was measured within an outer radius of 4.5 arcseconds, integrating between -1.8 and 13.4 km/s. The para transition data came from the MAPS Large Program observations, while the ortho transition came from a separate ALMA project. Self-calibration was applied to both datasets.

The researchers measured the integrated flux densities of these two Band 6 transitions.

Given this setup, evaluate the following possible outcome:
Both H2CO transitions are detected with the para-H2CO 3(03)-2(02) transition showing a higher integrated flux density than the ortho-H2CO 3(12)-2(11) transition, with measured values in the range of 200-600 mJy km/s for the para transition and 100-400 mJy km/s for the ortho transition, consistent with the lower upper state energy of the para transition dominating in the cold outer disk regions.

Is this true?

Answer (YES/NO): NO